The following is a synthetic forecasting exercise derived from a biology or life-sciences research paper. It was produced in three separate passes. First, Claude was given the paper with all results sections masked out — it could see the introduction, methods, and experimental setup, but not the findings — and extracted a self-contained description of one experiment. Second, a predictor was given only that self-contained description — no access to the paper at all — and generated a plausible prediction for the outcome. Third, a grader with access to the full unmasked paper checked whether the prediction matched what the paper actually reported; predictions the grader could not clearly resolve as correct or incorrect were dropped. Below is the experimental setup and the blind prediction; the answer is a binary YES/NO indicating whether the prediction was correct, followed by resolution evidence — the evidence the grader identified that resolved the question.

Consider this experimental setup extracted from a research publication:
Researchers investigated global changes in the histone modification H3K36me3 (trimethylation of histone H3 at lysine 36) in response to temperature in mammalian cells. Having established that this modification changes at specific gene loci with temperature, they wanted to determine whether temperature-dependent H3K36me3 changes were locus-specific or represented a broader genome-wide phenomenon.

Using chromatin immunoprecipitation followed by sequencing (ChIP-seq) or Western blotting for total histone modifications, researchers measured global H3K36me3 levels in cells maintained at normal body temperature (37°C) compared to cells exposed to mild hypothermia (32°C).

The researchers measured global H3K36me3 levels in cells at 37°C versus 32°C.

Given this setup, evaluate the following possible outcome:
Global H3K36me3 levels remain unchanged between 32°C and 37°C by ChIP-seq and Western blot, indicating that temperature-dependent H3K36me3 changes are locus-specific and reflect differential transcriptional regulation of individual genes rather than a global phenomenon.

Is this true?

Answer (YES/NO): NO